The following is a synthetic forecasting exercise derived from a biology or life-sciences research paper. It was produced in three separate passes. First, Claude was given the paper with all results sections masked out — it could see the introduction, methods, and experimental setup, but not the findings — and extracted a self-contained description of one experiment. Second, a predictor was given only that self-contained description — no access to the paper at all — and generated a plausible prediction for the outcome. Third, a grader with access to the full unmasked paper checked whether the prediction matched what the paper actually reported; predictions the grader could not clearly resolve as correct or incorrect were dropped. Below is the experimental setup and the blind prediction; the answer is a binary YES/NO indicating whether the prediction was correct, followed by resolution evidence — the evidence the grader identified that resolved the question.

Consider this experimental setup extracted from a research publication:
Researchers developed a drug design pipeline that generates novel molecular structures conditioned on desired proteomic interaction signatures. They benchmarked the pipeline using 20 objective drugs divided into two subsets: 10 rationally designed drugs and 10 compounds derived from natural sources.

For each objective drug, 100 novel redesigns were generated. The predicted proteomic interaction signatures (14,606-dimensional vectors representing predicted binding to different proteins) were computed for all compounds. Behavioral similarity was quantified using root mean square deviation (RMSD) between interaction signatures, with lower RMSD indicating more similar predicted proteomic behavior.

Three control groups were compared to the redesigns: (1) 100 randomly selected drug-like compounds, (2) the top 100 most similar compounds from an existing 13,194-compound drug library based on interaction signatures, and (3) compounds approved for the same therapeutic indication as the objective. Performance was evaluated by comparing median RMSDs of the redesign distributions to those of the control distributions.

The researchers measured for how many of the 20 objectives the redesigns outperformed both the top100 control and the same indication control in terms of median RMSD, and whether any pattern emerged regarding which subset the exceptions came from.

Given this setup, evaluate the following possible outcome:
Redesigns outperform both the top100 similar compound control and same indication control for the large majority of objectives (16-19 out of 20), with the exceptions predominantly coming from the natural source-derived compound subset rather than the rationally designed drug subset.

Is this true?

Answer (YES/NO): YES